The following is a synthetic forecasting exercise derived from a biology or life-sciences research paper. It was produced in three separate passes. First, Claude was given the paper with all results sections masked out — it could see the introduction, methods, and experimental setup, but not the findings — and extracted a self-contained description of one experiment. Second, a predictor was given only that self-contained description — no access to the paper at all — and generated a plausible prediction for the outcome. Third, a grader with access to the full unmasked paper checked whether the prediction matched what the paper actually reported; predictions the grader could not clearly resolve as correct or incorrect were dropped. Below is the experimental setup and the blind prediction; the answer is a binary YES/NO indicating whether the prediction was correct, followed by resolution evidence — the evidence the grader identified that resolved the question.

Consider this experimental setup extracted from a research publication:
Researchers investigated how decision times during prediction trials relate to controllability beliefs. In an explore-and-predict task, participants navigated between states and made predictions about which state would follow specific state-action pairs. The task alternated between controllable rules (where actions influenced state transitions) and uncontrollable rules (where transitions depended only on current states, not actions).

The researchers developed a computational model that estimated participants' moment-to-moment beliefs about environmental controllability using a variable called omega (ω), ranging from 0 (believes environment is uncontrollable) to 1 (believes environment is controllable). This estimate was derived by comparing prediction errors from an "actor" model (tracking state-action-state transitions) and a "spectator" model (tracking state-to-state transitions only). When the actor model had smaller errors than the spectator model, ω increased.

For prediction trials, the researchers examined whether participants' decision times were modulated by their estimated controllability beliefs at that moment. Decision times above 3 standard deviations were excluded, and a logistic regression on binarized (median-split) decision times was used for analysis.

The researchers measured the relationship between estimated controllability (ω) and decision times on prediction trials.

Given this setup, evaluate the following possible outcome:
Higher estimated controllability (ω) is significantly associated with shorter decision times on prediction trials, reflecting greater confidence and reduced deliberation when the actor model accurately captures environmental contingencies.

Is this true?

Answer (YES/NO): NO